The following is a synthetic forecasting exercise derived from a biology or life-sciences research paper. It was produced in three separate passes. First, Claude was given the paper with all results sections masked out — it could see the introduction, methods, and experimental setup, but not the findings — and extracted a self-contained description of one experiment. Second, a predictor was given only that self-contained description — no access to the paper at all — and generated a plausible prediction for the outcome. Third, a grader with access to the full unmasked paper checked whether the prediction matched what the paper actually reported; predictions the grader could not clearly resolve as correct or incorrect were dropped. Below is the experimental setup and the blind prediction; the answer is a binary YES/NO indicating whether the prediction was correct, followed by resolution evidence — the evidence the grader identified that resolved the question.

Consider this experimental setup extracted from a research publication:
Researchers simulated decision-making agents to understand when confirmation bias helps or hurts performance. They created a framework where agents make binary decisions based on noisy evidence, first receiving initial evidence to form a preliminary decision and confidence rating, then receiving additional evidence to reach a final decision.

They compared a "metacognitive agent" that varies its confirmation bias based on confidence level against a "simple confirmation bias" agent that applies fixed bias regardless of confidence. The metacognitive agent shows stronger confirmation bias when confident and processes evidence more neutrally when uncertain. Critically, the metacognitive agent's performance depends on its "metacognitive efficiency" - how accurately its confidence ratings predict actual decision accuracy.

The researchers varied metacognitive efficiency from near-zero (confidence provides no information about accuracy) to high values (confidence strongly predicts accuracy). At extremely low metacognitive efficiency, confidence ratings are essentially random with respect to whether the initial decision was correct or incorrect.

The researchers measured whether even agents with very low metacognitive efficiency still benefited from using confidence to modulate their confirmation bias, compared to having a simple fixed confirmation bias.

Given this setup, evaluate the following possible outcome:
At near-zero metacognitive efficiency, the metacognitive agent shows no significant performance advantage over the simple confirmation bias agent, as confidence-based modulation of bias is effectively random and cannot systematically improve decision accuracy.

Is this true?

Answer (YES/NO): NO